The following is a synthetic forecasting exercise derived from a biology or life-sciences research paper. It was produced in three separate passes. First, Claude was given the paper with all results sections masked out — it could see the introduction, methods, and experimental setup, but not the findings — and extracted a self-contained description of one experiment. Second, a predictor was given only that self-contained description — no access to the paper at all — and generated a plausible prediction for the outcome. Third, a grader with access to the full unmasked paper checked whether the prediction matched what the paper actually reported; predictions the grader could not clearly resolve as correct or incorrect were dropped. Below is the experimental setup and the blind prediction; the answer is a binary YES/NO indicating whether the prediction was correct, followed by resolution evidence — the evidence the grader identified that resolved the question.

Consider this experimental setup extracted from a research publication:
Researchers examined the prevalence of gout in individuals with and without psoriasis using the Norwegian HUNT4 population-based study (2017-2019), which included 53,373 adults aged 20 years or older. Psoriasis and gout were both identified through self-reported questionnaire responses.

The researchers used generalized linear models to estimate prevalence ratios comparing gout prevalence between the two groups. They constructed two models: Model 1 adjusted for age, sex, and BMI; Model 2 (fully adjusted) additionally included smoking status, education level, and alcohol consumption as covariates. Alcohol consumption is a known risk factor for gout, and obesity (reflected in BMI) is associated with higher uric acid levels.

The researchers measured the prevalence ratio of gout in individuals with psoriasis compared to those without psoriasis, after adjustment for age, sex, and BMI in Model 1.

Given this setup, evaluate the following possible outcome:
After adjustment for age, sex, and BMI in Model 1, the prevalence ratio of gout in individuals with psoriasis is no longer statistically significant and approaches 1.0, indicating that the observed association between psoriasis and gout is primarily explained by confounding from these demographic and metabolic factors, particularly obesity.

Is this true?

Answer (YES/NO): NO